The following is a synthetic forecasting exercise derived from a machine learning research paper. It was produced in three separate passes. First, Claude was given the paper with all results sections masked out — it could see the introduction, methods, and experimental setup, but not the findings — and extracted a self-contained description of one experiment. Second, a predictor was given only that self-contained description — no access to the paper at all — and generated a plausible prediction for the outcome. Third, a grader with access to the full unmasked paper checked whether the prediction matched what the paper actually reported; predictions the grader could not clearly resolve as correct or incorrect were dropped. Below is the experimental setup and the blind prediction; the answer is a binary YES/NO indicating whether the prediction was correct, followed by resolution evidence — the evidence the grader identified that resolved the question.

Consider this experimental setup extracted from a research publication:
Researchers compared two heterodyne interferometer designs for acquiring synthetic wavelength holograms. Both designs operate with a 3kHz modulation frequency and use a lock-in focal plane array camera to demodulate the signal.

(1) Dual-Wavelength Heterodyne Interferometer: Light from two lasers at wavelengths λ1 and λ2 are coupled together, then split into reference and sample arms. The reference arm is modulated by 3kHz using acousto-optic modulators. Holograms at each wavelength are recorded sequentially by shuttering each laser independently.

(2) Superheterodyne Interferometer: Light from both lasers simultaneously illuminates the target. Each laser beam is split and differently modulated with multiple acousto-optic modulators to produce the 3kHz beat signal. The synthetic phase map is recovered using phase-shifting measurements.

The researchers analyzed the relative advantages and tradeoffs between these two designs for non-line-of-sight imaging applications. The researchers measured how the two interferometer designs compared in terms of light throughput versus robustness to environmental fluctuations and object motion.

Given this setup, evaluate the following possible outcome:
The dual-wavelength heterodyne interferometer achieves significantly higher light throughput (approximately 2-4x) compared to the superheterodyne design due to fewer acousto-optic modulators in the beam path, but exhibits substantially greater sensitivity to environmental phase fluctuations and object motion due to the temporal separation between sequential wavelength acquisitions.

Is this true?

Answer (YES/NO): NO